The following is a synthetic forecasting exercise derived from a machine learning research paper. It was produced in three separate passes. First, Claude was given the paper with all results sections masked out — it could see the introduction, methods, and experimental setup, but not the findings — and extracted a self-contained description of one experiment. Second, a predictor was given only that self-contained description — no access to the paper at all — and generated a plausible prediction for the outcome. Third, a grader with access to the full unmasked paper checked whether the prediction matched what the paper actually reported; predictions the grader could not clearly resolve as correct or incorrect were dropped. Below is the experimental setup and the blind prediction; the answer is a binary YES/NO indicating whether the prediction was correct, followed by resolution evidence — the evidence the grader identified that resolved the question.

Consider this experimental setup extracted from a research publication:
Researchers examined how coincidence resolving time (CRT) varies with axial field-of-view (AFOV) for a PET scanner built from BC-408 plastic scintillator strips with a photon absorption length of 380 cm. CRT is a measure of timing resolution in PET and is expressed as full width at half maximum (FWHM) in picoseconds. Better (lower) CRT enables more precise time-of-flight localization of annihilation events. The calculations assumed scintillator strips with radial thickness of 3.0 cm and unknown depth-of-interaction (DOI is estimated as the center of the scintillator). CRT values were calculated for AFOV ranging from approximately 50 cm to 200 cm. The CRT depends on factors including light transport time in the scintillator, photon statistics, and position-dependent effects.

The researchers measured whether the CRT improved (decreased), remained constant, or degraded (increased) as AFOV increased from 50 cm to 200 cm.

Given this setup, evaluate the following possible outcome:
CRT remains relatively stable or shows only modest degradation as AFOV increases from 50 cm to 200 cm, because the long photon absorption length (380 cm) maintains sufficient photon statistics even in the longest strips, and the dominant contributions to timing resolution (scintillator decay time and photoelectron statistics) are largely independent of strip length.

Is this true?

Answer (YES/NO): NO